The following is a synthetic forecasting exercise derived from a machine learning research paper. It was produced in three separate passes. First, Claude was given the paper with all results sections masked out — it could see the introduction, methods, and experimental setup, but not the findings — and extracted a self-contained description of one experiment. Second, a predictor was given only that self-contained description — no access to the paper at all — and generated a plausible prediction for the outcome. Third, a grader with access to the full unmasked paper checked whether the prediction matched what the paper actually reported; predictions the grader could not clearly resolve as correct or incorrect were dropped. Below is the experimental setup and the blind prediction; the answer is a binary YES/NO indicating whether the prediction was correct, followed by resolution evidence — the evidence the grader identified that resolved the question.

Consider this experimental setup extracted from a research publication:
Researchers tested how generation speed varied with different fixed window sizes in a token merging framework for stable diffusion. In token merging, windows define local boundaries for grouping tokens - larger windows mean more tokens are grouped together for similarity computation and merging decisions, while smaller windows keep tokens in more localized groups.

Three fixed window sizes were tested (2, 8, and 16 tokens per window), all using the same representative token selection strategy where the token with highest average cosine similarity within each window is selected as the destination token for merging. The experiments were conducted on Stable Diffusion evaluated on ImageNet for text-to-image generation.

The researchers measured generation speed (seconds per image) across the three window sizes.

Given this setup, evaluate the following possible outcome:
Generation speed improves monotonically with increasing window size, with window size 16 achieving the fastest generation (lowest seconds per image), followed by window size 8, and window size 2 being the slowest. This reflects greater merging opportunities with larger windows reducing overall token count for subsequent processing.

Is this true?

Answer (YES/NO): YES